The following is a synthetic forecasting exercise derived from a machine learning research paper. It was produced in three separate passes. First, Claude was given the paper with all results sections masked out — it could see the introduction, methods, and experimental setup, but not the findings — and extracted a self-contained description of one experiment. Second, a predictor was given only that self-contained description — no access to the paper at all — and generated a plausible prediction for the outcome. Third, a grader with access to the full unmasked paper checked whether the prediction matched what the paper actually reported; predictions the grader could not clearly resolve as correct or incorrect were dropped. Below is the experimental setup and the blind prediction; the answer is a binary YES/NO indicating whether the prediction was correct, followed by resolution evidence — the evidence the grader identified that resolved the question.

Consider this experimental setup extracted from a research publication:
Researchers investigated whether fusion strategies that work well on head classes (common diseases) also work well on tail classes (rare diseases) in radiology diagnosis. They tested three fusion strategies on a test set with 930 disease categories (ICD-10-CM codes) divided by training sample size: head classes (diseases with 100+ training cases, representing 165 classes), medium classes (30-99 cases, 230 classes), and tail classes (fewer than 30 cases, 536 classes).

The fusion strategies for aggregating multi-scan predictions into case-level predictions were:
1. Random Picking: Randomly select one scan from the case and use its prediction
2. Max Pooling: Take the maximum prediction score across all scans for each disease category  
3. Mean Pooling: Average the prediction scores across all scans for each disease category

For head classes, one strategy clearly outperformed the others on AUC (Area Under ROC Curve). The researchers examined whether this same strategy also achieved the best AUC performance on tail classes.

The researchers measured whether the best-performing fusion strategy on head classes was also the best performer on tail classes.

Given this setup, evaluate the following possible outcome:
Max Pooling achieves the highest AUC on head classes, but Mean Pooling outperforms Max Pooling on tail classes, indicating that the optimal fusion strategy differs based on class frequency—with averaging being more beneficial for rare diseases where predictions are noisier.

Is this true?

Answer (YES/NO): NO